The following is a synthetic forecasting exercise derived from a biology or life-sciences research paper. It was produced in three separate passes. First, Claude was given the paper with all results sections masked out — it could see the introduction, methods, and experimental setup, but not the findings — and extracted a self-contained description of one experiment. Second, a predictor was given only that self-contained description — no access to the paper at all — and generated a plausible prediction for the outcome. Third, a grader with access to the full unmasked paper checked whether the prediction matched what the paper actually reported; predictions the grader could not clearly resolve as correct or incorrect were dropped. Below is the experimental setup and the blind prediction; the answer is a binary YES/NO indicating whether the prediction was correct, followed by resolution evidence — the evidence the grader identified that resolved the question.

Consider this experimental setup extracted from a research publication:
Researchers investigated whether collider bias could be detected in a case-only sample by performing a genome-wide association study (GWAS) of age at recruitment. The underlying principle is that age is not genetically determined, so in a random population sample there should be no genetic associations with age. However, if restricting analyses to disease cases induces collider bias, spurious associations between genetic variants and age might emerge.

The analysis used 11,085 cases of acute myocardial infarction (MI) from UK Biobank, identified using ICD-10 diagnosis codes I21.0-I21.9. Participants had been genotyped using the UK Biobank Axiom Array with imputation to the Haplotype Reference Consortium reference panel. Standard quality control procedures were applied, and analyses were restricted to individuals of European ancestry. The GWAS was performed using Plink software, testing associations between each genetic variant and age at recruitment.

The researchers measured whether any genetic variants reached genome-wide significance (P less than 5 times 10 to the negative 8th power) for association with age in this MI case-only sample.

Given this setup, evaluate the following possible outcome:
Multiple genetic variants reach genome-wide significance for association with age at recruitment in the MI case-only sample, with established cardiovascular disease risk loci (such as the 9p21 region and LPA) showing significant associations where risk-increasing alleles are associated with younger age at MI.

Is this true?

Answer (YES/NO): NO